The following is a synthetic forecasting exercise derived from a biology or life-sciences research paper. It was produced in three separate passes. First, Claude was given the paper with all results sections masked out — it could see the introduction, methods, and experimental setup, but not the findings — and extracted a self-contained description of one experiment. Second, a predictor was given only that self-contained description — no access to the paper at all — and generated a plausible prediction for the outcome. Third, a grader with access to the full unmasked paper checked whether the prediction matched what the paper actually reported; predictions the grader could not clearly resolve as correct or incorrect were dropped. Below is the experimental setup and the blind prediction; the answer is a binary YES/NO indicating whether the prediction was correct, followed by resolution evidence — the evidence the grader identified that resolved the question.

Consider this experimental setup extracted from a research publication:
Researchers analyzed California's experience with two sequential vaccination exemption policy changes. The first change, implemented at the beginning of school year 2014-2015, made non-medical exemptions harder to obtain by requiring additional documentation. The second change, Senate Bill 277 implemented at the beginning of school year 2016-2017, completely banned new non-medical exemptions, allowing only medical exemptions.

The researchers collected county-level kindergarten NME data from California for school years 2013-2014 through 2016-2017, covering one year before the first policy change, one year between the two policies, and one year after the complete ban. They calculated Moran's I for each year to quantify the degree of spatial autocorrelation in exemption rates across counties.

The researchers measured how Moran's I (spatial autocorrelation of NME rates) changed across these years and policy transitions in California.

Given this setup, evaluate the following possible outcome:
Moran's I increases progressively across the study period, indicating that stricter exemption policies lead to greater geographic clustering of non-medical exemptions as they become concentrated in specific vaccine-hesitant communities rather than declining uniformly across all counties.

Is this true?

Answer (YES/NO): NO